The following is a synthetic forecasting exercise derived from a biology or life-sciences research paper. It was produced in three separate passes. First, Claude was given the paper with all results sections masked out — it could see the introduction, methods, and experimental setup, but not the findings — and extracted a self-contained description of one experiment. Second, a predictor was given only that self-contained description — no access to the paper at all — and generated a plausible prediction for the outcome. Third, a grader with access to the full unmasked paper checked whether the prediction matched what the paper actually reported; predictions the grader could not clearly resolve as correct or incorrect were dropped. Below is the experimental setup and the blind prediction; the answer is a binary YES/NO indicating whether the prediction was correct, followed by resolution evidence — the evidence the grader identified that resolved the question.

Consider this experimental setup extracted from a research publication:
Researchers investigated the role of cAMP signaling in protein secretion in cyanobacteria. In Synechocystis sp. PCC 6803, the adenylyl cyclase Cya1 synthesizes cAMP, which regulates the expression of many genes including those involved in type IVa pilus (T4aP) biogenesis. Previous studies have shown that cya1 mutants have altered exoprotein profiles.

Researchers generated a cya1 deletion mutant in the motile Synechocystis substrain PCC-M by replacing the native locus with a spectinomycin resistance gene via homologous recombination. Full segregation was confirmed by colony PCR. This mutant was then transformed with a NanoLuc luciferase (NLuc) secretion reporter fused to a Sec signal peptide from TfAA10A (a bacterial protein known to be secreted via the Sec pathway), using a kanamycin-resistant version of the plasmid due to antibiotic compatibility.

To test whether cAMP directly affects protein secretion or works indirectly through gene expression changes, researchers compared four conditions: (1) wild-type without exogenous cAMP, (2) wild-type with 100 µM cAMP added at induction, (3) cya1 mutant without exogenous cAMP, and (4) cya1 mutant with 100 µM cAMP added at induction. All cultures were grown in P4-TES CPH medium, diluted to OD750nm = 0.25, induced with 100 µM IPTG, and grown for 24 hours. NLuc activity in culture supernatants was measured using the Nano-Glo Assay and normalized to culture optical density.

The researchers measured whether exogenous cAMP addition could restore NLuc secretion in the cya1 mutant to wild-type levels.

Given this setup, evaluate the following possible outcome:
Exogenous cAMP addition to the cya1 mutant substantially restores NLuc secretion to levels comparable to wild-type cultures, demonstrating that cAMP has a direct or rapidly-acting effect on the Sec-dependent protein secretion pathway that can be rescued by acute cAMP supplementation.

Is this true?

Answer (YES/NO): NO